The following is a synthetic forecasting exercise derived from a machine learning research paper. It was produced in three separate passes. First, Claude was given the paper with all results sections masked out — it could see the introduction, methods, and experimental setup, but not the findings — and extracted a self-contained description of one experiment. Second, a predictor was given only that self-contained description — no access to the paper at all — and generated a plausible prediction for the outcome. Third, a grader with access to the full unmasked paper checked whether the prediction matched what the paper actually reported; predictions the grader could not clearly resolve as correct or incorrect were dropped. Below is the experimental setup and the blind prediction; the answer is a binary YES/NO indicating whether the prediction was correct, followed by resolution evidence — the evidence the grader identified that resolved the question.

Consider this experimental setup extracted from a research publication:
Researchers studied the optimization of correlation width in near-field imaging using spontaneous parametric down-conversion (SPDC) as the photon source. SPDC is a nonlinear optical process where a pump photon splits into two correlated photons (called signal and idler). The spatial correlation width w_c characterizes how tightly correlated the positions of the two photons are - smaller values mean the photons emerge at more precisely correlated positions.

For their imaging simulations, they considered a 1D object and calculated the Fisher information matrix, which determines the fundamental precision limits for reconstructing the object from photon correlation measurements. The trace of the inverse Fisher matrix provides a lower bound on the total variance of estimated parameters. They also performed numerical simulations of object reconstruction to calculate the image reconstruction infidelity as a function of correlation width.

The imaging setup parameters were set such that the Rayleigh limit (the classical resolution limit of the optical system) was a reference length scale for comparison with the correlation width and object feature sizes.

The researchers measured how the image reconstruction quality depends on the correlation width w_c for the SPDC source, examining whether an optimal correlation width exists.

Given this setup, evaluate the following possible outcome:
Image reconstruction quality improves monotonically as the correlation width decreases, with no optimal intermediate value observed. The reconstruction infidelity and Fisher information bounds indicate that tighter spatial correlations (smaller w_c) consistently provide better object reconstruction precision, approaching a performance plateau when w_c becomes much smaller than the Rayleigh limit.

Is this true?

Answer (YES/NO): NO